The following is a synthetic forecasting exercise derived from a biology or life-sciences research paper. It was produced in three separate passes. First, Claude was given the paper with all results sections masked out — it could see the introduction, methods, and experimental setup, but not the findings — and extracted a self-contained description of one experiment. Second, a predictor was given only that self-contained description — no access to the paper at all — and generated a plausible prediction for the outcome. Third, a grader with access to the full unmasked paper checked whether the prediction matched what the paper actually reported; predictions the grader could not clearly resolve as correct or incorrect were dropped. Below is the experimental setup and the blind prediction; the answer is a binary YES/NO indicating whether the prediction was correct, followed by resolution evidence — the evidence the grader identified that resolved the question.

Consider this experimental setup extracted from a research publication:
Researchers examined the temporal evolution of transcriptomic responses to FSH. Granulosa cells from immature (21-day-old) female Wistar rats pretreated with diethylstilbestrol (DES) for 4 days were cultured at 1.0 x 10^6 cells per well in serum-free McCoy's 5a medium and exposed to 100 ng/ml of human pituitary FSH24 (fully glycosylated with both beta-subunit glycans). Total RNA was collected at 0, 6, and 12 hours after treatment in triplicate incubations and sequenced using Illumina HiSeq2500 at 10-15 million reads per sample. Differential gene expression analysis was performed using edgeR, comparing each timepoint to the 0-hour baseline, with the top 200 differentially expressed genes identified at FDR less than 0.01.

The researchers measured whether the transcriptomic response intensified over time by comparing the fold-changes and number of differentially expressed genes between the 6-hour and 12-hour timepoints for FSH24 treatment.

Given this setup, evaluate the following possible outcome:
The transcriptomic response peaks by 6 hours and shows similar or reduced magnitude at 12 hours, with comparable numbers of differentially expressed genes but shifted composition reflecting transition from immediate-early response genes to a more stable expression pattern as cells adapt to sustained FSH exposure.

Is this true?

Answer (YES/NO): YES